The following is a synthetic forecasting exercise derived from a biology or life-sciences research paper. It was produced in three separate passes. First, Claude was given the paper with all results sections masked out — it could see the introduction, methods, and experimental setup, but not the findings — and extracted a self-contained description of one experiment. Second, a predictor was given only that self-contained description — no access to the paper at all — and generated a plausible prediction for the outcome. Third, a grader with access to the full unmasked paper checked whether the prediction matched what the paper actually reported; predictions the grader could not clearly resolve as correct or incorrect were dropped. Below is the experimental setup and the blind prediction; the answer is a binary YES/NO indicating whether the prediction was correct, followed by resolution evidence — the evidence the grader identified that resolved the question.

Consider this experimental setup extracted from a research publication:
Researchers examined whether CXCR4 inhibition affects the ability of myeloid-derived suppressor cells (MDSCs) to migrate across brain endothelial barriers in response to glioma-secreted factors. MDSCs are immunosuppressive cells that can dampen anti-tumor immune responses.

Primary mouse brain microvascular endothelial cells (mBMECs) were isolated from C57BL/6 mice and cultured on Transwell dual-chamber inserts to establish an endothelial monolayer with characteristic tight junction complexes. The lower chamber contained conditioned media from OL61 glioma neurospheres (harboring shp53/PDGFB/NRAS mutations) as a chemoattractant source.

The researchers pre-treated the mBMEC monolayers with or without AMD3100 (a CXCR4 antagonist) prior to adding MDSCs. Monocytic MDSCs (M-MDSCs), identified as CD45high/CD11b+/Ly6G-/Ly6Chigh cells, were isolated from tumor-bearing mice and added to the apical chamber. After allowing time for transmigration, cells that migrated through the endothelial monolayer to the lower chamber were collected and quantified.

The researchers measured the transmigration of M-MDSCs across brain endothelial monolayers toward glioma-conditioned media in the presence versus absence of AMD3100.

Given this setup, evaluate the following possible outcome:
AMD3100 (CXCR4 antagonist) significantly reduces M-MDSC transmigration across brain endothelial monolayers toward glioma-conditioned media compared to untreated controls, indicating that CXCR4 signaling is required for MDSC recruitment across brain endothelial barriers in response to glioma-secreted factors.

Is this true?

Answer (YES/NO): YES